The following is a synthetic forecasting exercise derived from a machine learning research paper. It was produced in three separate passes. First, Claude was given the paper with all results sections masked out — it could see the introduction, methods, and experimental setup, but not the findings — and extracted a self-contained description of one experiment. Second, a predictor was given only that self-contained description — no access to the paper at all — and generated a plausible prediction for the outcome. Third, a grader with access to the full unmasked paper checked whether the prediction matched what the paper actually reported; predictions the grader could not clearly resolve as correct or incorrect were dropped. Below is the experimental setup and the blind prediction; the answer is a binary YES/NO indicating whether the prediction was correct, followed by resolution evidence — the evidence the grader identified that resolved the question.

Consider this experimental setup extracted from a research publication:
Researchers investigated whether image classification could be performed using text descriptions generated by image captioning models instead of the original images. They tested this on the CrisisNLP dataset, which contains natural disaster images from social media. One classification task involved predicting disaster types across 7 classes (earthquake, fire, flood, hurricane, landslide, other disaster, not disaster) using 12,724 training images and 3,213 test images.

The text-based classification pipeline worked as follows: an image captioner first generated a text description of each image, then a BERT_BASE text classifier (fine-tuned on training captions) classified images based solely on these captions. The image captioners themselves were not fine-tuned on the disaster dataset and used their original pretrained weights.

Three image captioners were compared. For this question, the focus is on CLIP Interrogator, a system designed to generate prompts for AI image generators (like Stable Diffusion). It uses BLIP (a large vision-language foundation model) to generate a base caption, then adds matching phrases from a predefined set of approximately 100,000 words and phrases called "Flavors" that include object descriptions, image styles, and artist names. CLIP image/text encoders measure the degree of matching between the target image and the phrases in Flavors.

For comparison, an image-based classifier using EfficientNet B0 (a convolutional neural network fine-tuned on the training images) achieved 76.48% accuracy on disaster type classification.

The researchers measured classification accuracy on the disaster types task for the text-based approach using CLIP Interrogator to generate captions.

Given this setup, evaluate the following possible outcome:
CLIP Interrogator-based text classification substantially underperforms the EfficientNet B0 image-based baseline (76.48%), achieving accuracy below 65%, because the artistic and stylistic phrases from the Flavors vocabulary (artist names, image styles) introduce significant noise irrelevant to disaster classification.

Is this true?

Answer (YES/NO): NO